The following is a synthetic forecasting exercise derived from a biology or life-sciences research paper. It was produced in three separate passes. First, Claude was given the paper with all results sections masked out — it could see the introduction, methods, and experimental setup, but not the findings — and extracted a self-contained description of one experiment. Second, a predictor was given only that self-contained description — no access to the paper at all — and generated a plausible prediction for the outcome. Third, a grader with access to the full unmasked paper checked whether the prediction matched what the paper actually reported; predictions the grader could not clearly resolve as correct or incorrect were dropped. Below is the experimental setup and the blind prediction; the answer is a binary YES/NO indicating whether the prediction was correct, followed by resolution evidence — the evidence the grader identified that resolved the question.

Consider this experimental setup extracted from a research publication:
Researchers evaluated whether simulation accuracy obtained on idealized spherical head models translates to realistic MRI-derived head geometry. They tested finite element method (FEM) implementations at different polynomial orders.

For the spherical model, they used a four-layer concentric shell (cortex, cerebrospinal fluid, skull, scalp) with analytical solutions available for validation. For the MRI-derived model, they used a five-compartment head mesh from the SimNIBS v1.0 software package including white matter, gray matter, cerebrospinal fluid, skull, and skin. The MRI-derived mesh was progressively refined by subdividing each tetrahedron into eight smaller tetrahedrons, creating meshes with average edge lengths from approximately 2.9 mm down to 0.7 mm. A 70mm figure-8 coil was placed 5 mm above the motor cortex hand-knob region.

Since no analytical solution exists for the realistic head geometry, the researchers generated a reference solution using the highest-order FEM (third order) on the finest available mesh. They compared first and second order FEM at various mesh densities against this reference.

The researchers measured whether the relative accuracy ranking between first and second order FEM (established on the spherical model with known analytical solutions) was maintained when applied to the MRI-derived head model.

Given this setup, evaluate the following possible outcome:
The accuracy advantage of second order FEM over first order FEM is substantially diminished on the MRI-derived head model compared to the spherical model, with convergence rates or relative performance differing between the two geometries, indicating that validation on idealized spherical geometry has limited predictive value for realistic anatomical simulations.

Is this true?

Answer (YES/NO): NO